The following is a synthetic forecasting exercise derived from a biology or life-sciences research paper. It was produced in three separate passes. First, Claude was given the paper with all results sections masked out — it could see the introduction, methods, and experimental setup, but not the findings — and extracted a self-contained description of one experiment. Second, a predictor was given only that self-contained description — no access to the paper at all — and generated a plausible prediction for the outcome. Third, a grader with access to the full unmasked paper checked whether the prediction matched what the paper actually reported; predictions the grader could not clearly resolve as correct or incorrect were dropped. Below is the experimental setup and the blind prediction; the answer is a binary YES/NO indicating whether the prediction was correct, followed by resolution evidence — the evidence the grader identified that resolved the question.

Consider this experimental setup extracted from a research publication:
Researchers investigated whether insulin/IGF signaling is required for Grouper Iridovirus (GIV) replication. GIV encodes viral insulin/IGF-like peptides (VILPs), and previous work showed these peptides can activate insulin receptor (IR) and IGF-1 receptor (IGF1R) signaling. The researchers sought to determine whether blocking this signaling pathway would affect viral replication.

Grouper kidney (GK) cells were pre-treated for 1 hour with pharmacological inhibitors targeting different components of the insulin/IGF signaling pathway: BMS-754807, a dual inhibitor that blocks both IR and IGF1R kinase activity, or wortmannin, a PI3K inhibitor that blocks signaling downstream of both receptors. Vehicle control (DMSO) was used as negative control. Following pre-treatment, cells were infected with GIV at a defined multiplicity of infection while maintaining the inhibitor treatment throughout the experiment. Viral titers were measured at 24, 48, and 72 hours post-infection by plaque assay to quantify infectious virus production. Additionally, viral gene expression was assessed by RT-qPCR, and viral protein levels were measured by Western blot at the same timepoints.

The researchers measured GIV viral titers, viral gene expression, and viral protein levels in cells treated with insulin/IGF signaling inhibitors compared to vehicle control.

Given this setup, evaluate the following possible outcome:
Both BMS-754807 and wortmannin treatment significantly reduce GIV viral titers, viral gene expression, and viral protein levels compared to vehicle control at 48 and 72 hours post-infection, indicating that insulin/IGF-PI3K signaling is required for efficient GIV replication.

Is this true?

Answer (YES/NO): NO